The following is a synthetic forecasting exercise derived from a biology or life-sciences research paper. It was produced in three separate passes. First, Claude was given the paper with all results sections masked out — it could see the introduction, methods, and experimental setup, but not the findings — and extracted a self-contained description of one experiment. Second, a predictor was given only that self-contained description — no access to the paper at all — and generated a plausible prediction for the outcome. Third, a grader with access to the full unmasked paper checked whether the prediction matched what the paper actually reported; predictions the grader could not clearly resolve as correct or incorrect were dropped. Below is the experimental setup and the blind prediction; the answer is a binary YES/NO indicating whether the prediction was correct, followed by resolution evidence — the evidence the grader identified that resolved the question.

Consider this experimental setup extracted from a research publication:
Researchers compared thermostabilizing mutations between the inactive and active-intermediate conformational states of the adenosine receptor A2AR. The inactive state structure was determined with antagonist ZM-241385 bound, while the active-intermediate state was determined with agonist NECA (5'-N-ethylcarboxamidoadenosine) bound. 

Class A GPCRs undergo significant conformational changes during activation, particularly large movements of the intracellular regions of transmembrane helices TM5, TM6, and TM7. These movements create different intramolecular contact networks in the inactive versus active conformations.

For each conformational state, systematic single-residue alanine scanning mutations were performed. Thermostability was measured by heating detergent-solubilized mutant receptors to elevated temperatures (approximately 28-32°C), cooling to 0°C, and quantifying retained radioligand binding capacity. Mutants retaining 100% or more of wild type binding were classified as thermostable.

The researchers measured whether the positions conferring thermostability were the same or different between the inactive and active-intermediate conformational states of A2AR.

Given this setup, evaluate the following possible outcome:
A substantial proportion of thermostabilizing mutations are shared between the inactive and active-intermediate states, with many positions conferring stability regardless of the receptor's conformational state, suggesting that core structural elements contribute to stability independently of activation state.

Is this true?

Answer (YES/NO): NO